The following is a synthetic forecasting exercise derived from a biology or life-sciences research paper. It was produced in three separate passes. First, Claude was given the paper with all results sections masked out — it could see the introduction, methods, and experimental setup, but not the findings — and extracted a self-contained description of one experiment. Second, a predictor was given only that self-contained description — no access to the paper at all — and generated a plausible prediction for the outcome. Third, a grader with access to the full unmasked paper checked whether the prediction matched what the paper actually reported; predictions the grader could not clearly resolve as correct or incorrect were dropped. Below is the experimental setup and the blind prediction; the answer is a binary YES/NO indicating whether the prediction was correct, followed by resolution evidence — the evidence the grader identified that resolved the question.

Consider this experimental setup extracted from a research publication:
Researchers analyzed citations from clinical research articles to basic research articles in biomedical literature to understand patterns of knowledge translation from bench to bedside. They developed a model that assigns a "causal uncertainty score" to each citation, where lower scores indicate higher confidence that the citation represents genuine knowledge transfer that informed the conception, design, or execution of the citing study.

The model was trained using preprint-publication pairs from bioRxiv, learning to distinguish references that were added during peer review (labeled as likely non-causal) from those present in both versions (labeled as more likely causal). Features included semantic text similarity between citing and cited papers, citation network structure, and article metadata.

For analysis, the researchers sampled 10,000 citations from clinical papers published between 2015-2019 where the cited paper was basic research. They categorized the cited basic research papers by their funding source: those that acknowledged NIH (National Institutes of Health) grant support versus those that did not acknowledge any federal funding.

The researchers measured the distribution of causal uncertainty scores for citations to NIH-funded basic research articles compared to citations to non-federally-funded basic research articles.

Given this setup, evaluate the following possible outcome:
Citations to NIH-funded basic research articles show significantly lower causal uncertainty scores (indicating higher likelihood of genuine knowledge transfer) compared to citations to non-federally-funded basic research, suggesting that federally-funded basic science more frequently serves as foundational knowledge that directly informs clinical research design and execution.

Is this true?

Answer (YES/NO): YES